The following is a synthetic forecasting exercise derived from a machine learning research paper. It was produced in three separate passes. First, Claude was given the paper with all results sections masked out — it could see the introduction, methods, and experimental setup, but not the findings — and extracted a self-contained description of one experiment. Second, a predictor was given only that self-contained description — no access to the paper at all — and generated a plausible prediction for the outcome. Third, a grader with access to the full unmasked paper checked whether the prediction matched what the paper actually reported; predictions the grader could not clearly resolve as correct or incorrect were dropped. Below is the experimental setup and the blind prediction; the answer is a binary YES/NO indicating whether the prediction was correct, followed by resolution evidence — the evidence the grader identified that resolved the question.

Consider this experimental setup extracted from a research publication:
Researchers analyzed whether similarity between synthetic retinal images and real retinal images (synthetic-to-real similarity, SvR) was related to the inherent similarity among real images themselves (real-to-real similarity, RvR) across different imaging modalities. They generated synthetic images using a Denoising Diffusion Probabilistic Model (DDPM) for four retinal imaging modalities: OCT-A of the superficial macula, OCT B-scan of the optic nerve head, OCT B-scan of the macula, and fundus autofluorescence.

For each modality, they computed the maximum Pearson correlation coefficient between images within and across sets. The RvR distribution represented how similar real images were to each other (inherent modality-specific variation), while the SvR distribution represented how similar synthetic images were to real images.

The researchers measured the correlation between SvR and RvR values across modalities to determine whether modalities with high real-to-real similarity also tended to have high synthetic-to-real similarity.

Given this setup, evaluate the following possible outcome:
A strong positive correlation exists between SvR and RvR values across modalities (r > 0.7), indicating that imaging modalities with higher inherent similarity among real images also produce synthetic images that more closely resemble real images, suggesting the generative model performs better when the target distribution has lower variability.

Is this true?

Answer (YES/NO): YES